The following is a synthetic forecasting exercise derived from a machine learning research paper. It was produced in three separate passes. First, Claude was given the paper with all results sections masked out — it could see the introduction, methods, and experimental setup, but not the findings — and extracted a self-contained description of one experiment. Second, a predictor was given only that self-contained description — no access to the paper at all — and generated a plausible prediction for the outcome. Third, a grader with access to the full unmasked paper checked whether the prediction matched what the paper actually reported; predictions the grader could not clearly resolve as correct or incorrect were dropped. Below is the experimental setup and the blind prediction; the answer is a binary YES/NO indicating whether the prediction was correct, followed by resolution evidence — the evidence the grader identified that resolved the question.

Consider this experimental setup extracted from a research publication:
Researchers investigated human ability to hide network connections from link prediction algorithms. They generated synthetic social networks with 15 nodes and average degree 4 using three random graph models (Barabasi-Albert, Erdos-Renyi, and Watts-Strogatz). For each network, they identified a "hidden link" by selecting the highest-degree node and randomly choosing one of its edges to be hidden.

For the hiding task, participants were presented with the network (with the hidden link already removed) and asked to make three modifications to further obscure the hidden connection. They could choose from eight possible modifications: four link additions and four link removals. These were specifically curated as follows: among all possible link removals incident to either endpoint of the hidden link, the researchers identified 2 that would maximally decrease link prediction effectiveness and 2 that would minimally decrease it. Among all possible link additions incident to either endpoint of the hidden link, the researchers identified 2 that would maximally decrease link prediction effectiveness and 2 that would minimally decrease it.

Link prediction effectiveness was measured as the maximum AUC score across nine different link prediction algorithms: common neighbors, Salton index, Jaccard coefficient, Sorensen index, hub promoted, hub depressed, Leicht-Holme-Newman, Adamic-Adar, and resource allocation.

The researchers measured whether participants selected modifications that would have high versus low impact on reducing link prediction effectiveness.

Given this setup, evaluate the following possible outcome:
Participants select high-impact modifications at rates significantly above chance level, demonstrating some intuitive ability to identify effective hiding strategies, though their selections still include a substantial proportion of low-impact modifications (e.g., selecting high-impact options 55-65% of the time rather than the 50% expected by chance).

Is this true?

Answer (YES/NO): NO